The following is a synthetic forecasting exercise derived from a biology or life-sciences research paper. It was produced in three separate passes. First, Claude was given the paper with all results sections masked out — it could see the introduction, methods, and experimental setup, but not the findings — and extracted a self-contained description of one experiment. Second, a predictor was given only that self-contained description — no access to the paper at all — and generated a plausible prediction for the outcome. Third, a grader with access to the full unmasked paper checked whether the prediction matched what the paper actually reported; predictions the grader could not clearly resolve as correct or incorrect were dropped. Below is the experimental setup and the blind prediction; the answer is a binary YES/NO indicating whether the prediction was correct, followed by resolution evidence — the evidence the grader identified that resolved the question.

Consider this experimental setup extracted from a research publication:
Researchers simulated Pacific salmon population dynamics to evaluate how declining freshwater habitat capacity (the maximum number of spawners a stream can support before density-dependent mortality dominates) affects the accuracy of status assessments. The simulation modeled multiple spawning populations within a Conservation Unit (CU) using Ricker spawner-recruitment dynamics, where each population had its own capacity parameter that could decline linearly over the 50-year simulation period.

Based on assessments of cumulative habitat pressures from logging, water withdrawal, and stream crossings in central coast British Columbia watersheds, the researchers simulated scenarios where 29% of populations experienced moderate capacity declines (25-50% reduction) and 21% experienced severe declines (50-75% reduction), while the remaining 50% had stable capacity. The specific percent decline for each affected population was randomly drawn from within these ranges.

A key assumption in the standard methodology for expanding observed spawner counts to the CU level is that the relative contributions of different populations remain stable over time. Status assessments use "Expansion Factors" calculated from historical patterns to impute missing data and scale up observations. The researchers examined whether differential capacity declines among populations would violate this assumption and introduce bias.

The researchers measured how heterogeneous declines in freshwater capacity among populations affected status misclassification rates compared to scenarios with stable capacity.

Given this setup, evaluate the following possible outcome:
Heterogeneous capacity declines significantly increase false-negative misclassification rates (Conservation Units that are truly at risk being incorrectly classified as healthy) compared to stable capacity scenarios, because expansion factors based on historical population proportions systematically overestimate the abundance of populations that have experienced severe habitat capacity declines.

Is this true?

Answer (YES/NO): NO